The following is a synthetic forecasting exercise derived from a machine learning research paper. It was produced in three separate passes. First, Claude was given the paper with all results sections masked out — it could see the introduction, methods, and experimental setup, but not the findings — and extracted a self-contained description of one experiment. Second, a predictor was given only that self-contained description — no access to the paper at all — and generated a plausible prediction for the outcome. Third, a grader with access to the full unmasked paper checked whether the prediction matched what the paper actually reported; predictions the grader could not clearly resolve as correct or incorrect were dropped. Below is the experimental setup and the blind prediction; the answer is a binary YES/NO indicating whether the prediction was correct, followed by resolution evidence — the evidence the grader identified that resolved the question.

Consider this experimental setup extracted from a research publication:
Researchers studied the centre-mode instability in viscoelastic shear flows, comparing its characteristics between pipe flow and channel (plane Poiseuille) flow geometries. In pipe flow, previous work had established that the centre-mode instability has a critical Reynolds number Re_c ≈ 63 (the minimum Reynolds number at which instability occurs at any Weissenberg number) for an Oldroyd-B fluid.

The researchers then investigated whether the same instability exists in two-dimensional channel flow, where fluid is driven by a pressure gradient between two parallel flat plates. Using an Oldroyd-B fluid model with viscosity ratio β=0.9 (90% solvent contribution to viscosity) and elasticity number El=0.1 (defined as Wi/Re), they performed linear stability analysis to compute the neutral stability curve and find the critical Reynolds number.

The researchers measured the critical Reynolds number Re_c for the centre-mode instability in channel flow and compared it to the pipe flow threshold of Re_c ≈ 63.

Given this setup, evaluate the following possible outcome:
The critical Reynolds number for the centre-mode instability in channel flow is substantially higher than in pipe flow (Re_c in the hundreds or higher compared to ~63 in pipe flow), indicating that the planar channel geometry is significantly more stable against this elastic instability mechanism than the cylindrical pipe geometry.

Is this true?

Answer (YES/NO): YES